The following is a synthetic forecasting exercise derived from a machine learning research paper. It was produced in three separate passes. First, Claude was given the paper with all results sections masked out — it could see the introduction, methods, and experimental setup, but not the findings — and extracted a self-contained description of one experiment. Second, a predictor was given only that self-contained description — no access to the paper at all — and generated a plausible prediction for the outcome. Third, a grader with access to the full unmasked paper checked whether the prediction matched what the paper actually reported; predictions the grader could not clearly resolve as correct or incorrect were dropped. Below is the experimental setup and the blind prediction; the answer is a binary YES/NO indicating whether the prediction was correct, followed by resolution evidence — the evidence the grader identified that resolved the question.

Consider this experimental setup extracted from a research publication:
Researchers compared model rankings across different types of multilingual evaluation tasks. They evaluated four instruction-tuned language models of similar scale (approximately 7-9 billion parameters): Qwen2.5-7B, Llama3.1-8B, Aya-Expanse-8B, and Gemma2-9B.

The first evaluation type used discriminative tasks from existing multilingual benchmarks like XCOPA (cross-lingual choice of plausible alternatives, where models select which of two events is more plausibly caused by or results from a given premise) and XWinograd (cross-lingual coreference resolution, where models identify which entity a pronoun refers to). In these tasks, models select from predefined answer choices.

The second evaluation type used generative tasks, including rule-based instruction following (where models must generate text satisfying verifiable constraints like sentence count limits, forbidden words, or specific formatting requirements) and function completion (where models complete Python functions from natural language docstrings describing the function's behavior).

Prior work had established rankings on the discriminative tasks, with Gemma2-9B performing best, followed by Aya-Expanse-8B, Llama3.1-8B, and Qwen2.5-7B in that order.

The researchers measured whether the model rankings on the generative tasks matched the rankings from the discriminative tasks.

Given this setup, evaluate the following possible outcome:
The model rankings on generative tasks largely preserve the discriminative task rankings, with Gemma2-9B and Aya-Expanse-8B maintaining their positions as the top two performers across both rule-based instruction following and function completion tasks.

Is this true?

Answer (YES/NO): NO